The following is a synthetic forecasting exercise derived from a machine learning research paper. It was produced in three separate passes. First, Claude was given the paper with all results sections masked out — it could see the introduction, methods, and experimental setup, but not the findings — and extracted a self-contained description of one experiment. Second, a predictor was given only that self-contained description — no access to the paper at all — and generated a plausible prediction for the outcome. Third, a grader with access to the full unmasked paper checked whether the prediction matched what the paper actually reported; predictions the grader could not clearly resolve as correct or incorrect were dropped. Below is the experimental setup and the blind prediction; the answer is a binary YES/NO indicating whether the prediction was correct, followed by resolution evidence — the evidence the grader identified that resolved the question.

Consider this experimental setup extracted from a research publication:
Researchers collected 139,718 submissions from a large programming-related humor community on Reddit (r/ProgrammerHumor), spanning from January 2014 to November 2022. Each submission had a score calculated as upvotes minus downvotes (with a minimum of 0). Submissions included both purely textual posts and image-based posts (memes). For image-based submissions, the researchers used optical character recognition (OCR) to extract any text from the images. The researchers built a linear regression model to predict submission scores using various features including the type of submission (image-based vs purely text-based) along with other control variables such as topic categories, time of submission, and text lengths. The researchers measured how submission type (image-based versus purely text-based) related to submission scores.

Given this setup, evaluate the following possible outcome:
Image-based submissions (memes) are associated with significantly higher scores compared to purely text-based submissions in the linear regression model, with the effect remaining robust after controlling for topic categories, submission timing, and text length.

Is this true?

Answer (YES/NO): YES